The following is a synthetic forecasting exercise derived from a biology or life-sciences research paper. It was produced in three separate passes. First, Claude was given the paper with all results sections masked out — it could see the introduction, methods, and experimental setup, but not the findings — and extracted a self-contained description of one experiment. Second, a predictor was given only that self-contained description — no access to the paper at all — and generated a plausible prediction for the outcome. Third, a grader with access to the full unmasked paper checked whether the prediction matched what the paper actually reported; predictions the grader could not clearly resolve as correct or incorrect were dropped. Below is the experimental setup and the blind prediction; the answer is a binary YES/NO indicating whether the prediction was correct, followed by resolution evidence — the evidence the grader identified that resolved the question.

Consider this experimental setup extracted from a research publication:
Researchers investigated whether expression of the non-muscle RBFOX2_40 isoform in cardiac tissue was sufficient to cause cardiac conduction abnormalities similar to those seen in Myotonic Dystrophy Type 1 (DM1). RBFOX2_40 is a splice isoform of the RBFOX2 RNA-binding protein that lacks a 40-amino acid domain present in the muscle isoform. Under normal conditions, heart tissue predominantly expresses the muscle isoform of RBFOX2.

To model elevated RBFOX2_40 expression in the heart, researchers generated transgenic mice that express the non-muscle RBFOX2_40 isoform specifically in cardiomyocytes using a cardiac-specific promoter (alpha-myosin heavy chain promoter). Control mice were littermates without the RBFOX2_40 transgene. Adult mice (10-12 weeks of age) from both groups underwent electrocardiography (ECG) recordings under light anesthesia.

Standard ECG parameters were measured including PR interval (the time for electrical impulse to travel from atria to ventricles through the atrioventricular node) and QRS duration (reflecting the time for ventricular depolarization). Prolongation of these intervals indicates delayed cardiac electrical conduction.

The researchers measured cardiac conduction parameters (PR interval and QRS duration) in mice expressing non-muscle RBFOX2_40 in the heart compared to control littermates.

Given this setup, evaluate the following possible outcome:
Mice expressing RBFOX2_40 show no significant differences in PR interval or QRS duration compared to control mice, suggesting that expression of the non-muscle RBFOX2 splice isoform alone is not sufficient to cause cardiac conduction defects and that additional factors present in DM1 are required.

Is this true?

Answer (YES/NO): NO